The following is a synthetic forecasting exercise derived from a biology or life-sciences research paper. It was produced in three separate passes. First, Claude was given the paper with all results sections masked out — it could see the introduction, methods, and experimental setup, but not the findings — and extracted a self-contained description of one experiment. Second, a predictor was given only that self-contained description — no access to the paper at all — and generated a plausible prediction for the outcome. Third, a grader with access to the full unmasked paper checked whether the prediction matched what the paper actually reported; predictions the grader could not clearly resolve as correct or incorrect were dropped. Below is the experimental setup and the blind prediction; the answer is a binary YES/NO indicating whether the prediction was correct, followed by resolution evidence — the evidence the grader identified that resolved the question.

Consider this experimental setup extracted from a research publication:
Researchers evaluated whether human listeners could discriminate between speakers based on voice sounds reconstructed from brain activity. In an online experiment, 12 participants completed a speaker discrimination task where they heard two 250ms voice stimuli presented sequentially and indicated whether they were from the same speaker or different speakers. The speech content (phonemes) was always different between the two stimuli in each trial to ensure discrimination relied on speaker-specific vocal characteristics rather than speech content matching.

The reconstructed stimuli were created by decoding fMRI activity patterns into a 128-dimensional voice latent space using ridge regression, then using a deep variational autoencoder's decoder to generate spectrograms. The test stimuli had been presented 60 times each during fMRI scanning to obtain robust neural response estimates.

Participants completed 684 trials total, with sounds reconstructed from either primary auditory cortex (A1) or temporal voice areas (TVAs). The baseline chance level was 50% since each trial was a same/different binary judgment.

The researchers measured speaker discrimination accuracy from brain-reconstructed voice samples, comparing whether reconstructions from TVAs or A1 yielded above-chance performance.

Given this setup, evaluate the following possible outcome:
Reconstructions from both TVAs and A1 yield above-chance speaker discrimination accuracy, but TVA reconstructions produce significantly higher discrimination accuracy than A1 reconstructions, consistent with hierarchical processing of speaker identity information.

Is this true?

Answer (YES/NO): NO